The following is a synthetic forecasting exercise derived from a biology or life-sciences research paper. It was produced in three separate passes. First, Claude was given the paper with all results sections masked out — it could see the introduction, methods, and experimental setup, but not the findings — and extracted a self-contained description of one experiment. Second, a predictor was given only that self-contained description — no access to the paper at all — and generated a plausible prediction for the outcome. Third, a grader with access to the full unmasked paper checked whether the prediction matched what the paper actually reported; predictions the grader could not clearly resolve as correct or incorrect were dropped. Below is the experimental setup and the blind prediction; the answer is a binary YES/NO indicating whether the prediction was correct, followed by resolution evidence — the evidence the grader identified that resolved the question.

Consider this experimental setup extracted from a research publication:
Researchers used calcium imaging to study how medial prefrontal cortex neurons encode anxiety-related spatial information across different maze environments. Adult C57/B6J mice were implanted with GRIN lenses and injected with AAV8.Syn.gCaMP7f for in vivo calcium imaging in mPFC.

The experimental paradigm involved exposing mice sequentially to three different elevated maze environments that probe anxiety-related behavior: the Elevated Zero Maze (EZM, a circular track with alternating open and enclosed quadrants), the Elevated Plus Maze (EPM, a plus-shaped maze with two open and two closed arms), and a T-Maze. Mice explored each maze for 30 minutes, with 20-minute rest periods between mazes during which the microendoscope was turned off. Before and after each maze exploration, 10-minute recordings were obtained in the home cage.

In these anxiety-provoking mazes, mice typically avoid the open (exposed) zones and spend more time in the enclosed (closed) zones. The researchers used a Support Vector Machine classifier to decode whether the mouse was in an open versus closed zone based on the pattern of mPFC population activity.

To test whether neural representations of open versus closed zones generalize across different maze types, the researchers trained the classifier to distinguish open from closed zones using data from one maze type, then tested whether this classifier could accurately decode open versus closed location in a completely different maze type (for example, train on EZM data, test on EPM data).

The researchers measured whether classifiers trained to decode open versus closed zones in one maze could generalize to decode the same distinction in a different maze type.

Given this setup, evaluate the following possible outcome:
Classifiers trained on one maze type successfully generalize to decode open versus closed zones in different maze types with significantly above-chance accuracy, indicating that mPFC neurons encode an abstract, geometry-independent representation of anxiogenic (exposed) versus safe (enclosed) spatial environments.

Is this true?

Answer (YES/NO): YES